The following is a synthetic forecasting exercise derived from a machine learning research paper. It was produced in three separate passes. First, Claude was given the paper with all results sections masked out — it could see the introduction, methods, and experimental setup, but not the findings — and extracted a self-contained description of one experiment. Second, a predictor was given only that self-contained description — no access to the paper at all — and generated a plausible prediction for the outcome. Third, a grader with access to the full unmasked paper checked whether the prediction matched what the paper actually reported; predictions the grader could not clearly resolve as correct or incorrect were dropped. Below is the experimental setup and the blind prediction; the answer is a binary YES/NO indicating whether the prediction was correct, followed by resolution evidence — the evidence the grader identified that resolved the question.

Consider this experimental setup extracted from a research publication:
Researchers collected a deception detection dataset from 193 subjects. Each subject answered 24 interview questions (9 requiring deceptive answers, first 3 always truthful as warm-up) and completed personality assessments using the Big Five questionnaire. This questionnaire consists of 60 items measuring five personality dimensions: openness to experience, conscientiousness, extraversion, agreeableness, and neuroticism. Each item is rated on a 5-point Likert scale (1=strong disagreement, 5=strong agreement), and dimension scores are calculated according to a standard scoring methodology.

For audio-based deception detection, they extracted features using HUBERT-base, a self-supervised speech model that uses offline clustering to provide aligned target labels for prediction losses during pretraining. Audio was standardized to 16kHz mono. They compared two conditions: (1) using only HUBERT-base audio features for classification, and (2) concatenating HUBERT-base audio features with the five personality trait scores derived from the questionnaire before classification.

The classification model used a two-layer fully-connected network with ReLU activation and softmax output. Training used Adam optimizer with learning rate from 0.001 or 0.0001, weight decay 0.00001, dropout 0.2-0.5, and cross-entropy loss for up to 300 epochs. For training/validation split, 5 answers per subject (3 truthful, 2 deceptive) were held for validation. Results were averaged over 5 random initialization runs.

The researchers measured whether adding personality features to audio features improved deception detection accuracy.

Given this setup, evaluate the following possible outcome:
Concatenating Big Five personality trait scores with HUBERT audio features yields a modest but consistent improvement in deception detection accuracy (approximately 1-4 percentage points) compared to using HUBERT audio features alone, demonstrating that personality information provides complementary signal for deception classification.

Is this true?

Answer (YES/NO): YES